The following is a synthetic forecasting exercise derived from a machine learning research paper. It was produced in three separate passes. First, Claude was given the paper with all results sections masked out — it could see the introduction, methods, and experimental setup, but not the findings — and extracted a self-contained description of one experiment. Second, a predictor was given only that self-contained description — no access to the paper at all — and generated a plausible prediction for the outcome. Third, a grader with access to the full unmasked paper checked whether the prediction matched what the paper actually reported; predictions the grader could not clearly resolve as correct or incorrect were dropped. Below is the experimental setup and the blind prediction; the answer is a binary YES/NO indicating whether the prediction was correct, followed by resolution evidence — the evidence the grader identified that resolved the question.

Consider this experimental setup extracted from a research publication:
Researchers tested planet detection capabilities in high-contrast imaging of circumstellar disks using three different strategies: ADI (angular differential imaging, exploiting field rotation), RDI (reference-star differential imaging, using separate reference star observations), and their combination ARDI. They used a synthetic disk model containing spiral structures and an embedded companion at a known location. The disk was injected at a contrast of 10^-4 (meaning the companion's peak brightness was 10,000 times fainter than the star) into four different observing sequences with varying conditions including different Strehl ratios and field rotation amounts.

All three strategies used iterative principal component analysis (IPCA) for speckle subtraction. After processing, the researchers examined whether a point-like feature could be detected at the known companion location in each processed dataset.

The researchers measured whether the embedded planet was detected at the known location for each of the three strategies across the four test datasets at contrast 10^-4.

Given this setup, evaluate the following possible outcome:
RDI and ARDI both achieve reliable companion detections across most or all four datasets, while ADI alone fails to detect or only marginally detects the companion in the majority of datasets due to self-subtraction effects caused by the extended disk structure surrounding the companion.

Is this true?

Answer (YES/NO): NO